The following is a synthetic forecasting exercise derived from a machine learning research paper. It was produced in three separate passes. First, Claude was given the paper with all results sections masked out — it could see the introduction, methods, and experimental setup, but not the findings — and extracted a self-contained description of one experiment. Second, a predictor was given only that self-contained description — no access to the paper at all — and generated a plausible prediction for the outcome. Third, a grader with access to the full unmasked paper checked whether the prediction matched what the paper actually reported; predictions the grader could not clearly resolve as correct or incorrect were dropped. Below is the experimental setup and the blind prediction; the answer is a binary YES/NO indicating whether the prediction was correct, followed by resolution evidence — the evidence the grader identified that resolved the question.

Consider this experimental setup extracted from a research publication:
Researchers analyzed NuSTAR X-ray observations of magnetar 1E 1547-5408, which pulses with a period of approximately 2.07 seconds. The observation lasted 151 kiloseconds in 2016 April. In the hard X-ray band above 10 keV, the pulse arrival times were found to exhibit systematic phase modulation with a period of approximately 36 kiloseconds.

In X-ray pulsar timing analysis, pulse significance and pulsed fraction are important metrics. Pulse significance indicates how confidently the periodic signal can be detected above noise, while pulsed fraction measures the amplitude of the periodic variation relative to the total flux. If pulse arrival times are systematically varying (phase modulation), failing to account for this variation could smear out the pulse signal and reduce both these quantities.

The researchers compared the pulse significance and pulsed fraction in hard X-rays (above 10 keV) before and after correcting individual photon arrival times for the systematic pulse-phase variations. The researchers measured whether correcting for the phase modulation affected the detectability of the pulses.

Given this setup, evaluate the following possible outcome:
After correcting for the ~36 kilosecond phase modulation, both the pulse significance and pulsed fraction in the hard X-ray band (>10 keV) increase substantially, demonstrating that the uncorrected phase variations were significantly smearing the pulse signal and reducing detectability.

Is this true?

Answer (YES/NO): YES